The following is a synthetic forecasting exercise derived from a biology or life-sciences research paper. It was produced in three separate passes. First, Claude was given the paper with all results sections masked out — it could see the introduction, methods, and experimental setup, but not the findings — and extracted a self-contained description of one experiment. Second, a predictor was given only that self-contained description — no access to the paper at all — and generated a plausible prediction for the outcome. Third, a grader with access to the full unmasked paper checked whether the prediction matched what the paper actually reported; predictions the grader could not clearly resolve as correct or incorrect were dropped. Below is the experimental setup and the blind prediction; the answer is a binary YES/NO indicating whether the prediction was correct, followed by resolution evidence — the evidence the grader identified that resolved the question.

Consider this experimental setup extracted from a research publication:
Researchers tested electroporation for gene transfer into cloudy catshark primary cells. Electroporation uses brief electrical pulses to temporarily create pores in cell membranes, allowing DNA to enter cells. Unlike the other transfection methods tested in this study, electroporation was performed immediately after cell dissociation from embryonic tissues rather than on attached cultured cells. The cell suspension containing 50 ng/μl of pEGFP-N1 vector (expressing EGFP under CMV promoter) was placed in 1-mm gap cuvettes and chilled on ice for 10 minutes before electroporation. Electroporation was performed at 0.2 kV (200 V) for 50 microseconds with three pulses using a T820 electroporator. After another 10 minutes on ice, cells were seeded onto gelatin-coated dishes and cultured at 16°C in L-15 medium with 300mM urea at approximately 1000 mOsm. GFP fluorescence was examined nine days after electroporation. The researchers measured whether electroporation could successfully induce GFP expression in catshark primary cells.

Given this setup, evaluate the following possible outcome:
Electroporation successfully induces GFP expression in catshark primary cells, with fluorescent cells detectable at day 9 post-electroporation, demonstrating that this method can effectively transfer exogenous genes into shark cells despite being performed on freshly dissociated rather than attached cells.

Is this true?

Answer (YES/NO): YES